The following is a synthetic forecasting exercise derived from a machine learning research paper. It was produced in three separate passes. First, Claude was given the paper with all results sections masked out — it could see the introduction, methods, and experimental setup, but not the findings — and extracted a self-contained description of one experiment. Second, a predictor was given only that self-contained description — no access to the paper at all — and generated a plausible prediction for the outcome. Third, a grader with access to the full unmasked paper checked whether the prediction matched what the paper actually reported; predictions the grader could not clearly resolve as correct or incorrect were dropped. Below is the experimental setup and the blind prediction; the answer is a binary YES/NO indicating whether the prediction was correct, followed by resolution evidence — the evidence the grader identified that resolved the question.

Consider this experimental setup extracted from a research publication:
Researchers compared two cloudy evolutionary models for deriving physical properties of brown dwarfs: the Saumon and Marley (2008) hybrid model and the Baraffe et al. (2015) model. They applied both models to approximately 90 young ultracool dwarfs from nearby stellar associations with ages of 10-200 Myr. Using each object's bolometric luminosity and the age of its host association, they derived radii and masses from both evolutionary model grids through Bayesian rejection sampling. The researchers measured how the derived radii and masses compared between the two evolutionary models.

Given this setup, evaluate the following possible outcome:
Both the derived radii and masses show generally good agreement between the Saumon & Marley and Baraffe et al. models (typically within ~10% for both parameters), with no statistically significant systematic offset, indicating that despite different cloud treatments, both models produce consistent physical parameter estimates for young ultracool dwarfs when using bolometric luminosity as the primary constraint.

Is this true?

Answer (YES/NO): NO